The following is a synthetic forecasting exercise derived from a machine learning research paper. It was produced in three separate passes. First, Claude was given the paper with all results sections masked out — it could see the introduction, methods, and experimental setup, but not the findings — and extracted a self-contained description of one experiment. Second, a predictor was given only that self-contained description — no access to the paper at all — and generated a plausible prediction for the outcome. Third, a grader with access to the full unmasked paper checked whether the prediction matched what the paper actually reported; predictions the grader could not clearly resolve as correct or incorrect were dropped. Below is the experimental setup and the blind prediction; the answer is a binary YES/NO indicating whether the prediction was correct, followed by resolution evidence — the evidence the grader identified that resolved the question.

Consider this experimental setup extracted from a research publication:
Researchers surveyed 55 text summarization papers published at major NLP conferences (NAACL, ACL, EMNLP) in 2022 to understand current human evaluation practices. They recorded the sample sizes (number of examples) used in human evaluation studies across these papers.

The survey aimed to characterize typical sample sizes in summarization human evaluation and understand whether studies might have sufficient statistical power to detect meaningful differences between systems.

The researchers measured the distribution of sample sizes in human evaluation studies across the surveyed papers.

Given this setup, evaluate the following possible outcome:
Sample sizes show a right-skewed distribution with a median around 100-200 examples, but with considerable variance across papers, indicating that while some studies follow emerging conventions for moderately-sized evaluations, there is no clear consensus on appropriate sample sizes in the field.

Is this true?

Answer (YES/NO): NO